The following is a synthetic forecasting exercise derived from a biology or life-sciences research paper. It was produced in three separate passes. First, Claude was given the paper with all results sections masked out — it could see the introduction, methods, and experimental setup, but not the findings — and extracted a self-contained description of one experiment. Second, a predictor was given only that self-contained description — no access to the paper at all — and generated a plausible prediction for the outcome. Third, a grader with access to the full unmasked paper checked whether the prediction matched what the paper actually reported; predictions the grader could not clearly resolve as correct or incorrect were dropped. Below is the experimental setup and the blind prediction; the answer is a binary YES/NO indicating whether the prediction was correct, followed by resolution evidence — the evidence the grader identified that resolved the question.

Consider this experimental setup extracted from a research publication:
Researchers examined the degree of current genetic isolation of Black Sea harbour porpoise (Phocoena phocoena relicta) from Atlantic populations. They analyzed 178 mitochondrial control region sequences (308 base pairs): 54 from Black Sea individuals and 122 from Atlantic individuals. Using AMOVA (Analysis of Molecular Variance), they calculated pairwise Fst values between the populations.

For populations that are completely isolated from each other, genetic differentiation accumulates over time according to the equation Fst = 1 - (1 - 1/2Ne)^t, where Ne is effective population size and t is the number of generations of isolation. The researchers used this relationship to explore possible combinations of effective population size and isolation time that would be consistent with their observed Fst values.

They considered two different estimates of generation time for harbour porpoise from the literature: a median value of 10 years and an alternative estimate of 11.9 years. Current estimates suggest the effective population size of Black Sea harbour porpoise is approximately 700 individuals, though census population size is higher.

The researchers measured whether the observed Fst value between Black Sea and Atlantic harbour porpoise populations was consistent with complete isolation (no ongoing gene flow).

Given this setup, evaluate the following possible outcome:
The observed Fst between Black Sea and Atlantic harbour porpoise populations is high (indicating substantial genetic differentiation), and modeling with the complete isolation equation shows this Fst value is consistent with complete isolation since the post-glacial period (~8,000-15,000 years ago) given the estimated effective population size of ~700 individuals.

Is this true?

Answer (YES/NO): NO